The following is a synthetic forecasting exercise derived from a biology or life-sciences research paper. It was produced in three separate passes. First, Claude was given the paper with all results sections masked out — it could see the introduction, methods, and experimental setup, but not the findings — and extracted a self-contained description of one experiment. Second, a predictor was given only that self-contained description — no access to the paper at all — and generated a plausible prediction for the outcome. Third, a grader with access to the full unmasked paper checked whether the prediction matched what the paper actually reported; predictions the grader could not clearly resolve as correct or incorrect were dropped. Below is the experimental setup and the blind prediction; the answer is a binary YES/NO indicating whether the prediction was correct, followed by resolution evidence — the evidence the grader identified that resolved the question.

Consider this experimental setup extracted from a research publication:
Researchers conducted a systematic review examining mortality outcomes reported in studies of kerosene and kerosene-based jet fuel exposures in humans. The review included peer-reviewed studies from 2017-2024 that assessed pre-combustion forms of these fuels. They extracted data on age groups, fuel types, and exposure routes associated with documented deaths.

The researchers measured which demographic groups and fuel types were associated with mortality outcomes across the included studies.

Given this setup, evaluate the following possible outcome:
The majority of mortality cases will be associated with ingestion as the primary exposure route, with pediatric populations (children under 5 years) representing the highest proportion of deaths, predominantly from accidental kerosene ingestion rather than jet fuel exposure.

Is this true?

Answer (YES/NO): NO